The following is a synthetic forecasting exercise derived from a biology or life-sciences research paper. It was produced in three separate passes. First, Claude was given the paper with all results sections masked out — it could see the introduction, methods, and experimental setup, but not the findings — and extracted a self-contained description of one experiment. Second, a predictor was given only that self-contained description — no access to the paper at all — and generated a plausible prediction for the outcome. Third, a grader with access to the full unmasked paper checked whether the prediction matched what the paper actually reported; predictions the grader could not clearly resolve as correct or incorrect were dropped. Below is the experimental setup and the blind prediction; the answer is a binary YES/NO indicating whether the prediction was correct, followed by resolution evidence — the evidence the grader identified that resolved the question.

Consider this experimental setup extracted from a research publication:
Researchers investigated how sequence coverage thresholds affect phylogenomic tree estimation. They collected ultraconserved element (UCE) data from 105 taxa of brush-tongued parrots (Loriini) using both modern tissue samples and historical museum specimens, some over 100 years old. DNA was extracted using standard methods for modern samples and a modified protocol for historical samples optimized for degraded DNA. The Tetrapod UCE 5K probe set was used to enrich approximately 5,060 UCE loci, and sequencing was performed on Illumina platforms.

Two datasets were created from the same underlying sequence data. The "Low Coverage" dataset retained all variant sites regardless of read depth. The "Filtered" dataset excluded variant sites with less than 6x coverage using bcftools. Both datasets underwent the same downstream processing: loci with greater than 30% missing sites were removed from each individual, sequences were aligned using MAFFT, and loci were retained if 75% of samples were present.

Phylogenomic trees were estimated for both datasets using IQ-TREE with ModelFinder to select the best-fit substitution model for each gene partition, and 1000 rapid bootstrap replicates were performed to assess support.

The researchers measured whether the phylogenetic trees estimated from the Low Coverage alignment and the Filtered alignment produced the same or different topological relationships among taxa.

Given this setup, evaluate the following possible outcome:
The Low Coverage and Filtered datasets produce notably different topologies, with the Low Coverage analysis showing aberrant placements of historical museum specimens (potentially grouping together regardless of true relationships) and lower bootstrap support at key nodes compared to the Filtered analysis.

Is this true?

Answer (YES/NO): NO